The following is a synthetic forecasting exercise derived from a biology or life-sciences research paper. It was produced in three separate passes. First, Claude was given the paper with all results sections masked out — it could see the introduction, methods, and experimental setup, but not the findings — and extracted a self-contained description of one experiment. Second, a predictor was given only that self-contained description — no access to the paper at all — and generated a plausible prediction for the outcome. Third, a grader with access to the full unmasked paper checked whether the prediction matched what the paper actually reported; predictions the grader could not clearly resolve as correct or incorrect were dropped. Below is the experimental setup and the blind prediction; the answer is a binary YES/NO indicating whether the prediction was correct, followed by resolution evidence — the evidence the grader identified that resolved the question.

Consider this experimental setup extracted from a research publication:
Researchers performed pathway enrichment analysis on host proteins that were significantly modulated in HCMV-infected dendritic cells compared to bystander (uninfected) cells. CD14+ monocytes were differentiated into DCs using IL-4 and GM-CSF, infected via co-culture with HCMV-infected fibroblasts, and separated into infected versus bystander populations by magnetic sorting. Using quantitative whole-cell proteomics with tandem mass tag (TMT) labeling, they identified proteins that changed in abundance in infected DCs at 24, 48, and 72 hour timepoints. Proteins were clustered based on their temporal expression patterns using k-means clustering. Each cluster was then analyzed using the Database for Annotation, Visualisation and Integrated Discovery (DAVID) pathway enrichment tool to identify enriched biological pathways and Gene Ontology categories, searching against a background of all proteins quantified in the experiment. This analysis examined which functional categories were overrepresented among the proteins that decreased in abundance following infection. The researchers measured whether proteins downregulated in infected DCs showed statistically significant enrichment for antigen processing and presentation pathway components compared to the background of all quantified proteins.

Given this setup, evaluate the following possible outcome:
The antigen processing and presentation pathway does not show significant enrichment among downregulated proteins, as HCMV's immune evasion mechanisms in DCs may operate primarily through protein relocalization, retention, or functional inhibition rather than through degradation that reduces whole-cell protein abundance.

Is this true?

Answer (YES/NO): NO